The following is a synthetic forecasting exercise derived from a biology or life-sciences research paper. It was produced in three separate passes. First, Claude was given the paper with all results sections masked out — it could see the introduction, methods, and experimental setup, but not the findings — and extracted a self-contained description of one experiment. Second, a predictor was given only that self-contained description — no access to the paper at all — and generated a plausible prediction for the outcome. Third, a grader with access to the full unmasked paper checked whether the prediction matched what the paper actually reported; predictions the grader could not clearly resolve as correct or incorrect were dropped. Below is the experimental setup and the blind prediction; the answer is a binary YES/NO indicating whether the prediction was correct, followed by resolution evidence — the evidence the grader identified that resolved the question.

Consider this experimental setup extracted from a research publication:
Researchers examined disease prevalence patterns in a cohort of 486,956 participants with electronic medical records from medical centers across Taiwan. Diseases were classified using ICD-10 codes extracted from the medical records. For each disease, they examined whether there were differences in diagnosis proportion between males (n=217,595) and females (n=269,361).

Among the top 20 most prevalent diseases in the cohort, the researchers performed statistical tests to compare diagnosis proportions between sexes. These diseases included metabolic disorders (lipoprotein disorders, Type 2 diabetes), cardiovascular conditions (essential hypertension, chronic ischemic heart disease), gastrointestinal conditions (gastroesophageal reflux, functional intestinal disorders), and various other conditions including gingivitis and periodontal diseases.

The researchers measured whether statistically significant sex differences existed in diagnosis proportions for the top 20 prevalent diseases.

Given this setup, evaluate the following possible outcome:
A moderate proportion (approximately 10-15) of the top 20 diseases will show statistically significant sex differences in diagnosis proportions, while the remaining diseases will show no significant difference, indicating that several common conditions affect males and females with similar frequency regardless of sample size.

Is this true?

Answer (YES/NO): NO